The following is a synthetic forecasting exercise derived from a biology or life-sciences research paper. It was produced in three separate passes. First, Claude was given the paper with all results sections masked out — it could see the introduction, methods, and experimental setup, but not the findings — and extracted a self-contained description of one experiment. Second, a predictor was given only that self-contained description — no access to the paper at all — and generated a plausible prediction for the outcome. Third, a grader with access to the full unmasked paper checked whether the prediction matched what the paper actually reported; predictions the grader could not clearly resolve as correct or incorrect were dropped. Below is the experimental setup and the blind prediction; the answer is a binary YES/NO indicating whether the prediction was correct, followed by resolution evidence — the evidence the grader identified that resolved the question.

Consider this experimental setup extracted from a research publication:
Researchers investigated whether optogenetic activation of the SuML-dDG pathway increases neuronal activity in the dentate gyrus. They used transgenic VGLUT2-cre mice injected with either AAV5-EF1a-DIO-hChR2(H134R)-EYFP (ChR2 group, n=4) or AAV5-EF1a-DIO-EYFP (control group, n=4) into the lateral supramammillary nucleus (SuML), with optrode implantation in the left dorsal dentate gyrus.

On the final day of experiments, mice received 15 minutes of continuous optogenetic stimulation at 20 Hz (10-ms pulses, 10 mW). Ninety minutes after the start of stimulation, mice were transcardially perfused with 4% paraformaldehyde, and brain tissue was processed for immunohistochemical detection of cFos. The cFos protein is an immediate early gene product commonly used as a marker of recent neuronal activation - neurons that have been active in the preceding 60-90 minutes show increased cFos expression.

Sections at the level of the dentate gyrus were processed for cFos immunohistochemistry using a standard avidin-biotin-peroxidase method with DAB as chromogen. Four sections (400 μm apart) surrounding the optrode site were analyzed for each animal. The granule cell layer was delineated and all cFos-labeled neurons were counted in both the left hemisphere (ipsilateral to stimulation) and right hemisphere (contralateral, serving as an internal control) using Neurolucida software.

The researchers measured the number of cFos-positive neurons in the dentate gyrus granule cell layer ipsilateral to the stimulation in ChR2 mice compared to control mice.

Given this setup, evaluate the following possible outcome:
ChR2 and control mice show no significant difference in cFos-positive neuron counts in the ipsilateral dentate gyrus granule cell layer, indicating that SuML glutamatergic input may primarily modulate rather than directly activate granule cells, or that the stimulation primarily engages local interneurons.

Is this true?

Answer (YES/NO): NO